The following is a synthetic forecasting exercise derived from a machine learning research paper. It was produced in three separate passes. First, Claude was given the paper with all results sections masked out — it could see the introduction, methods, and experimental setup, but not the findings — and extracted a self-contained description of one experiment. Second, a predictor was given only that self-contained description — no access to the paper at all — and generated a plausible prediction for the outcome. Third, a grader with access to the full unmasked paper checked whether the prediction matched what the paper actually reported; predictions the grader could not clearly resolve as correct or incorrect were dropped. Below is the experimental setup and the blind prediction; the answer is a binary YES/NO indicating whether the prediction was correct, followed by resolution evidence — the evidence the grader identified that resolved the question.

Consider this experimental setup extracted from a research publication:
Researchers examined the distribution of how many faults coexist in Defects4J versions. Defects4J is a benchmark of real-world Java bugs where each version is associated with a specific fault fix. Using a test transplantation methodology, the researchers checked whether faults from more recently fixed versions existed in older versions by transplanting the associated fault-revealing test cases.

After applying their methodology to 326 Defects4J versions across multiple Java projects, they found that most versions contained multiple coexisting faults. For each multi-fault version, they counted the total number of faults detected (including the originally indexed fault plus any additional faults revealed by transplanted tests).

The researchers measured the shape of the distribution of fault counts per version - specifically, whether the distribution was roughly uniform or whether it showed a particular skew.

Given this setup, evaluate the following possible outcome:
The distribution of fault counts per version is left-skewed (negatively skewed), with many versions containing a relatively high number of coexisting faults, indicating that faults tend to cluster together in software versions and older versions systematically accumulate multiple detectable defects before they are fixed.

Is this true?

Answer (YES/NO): NO